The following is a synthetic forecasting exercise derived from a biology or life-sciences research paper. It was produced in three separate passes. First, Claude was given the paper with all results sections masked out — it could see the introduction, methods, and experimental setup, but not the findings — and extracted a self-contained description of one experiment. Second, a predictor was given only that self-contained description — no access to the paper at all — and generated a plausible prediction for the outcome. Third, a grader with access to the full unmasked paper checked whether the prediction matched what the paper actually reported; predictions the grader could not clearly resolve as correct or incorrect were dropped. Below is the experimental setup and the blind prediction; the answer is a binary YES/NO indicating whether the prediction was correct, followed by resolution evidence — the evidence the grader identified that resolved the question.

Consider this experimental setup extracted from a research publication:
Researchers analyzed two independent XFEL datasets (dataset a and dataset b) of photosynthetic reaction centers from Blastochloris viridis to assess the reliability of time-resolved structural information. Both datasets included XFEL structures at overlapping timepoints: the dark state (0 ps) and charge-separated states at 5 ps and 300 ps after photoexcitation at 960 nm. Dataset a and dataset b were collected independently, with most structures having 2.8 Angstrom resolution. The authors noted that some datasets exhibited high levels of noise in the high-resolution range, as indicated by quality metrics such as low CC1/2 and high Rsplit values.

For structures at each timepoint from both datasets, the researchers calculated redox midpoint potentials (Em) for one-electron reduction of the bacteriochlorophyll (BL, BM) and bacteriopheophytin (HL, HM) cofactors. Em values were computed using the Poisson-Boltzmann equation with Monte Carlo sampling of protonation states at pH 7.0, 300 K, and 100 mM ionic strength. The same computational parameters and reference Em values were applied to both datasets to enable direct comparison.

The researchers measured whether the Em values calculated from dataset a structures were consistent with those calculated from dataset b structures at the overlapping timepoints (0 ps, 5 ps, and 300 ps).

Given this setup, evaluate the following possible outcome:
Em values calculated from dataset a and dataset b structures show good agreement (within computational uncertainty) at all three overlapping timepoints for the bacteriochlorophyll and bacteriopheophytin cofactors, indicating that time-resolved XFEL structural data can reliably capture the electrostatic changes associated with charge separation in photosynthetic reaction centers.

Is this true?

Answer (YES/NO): NO